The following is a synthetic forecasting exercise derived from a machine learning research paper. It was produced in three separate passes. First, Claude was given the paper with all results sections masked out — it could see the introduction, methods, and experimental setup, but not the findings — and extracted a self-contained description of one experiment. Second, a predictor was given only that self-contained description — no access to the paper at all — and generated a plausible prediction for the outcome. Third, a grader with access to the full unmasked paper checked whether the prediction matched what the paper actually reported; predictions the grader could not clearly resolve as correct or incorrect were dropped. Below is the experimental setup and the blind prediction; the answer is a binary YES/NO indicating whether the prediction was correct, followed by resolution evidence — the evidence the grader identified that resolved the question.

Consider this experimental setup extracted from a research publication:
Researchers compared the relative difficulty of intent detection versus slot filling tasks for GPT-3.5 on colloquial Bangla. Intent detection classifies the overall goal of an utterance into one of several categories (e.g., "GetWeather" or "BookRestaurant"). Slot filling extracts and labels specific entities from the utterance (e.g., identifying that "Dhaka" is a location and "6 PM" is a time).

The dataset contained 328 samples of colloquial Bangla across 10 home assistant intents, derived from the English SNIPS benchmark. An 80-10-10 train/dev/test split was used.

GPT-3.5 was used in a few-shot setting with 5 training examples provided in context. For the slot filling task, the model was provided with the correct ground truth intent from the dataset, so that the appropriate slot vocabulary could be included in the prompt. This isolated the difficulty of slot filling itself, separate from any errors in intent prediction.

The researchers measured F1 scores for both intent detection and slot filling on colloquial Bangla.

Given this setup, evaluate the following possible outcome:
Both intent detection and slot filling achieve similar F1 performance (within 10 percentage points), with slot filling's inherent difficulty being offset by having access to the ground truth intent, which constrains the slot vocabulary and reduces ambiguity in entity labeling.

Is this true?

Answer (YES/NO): NO